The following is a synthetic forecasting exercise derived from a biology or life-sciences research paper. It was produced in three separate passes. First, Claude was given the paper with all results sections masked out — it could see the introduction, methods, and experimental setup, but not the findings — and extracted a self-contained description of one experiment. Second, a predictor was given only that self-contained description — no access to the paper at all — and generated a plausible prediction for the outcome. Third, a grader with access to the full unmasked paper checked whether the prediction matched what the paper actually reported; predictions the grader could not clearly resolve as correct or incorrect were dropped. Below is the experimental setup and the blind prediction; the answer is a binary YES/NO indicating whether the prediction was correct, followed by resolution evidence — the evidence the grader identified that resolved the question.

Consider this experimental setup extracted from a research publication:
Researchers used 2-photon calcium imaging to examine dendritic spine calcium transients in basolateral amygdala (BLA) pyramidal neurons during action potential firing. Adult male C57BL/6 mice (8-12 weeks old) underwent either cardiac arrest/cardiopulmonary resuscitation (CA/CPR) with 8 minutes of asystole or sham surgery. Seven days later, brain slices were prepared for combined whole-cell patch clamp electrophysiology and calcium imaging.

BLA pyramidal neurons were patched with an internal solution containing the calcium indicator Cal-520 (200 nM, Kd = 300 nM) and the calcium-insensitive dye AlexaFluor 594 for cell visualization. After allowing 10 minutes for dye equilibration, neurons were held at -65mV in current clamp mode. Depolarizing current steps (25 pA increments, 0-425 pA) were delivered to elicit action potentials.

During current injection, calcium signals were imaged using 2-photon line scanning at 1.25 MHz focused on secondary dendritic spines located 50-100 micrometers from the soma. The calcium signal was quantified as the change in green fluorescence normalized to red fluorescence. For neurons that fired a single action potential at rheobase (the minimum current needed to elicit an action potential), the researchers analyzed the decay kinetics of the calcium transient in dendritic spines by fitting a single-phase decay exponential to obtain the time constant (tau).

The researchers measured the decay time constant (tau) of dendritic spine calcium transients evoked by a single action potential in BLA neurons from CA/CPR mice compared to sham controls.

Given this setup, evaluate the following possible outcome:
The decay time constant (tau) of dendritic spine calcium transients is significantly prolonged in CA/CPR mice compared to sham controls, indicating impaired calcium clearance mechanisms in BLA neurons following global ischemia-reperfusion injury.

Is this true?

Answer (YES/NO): NO